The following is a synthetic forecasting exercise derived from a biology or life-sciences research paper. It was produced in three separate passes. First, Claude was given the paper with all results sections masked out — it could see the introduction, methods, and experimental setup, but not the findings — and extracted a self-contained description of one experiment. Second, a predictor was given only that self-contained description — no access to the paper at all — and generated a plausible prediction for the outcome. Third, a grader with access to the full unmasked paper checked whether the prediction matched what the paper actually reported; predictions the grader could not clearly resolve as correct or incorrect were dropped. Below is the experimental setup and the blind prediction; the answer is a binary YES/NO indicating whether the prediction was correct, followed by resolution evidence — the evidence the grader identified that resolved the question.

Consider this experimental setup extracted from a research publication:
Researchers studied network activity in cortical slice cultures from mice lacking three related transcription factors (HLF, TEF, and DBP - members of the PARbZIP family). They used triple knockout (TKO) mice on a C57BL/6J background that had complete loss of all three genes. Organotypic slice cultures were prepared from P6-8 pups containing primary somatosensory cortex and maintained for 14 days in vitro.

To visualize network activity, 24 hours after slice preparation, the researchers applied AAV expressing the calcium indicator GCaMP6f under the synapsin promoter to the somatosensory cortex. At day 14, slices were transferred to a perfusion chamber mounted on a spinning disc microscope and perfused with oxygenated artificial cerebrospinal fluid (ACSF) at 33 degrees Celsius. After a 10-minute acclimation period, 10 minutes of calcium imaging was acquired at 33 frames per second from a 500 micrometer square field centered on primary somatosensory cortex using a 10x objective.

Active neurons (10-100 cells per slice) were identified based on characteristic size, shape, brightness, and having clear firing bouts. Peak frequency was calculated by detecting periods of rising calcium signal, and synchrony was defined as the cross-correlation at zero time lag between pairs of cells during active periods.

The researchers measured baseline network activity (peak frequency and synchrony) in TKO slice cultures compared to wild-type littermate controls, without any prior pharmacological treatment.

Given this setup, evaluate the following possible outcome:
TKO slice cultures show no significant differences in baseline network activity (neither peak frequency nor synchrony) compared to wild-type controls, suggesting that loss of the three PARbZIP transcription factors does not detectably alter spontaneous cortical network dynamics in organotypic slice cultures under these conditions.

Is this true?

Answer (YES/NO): YES